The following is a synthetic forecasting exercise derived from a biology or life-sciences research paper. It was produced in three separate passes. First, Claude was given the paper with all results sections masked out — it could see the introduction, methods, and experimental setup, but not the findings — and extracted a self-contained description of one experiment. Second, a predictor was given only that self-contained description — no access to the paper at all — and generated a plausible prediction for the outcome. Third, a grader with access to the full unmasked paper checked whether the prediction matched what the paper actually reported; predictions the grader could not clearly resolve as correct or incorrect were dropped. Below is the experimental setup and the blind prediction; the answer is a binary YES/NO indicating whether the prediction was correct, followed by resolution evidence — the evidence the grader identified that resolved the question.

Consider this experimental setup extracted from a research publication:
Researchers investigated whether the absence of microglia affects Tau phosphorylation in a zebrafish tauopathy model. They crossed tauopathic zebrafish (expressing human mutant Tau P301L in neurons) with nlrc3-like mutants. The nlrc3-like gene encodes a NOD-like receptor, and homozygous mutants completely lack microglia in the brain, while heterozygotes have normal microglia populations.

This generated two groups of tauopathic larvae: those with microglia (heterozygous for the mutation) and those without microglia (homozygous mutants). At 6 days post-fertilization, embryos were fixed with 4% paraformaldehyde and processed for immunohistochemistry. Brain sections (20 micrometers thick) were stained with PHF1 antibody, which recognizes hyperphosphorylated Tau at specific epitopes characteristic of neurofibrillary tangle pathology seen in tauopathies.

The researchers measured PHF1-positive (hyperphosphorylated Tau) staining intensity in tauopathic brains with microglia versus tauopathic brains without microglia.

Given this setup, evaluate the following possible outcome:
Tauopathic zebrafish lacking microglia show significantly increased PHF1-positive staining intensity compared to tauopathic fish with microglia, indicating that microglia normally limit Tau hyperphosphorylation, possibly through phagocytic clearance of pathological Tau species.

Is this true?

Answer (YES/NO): YES